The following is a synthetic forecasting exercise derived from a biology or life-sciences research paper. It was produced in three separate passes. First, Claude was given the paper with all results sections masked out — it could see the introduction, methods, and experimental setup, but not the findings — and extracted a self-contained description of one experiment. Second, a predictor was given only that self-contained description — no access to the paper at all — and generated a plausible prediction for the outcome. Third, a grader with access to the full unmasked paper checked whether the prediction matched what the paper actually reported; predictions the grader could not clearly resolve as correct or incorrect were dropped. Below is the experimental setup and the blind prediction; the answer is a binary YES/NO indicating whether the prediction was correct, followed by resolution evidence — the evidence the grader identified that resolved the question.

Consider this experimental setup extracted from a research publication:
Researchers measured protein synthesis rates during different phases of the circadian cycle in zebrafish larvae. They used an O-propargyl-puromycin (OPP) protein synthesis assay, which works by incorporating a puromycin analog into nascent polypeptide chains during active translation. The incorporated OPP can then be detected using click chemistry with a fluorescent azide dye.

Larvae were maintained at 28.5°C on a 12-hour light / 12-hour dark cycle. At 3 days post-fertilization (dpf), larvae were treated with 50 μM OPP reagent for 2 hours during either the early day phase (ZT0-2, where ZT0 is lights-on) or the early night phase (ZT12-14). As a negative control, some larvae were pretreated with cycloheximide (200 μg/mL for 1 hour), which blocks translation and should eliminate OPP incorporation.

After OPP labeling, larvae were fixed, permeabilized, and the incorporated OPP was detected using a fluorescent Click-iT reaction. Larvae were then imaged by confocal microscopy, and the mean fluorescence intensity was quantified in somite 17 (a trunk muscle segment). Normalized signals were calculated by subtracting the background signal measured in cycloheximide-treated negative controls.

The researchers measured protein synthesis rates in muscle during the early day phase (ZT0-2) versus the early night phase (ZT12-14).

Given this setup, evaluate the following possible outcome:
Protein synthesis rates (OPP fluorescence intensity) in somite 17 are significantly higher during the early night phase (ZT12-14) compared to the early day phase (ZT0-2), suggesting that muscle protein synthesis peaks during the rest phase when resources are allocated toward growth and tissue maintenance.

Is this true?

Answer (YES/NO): NO